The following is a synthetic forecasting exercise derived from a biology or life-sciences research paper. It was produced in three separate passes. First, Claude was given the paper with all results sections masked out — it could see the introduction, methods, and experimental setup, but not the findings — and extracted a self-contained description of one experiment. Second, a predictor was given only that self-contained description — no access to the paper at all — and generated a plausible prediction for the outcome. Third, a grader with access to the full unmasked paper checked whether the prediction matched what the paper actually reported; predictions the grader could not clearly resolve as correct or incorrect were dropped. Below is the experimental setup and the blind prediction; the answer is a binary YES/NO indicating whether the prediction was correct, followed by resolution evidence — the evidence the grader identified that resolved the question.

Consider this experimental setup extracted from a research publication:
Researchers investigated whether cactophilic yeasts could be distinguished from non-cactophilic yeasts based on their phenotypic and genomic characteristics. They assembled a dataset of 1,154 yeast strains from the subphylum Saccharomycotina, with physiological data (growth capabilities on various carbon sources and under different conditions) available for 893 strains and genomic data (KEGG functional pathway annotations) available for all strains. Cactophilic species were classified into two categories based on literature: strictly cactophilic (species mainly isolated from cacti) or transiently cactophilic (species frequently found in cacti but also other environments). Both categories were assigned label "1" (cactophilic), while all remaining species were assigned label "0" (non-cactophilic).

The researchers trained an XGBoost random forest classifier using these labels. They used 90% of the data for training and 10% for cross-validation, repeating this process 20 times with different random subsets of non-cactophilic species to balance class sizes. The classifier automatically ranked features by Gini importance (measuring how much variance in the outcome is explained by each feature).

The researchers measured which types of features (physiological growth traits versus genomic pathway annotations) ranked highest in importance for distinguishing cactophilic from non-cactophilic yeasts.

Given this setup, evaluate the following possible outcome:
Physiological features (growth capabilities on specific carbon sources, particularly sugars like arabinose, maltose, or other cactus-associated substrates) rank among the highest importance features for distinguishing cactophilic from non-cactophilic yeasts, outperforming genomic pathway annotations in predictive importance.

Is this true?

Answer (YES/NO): NO